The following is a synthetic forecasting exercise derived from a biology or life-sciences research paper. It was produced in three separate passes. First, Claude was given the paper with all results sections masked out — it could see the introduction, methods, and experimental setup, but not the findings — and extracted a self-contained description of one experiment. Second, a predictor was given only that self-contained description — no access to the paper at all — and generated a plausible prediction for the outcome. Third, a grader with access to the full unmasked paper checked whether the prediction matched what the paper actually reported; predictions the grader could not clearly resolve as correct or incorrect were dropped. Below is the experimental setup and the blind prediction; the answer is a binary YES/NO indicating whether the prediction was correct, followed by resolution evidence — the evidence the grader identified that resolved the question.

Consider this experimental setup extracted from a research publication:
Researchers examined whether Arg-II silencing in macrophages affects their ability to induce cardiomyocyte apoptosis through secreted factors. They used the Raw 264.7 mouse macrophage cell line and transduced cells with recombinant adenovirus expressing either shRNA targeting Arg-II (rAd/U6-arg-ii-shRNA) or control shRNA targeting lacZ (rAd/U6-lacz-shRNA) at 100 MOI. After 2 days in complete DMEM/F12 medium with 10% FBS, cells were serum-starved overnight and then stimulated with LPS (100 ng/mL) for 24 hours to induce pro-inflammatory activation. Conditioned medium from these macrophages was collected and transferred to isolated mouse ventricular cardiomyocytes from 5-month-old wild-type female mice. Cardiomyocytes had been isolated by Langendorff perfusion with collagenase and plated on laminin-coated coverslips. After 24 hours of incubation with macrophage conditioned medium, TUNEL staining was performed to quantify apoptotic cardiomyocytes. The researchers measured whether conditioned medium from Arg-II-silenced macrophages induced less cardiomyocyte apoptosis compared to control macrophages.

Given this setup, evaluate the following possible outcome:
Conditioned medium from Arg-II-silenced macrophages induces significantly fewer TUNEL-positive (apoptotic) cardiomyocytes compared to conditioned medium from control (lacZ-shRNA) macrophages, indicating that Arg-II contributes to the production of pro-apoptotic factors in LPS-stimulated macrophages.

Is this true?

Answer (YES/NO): YES